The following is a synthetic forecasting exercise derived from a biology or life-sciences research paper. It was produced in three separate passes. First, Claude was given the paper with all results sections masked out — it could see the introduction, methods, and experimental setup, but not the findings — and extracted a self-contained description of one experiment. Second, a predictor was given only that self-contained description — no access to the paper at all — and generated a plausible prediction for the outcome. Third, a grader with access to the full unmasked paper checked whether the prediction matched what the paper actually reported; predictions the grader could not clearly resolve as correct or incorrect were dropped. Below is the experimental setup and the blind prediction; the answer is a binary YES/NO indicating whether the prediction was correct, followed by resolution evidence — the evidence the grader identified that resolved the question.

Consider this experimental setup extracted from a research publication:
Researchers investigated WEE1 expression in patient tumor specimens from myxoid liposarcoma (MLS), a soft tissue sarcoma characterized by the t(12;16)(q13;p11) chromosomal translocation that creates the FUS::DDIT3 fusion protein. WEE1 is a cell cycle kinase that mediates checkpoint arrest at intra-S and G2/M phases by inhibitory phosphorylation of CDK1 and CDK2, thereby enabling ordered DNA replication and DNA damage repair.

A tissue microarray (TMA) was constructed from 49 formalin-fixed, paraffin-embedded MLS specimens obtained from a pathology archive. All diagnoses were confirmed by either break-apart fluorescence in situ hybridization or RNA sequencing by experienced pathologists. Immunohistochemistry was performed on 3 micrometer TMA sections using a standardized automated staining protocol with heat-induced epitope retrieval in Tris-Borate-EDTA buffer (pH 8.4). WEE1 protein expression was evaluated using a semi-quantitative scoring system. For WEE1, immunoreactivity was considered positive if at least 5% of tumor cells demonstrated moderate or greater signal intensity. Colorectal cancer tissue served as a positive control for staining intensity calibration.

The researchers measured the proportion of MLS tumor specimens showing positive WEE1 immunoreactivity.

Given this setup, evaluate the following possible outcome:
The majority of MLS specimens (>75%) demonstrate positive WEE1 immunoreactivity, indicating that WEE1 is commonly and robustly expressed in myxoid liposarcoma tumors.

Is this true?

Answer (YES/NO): NO